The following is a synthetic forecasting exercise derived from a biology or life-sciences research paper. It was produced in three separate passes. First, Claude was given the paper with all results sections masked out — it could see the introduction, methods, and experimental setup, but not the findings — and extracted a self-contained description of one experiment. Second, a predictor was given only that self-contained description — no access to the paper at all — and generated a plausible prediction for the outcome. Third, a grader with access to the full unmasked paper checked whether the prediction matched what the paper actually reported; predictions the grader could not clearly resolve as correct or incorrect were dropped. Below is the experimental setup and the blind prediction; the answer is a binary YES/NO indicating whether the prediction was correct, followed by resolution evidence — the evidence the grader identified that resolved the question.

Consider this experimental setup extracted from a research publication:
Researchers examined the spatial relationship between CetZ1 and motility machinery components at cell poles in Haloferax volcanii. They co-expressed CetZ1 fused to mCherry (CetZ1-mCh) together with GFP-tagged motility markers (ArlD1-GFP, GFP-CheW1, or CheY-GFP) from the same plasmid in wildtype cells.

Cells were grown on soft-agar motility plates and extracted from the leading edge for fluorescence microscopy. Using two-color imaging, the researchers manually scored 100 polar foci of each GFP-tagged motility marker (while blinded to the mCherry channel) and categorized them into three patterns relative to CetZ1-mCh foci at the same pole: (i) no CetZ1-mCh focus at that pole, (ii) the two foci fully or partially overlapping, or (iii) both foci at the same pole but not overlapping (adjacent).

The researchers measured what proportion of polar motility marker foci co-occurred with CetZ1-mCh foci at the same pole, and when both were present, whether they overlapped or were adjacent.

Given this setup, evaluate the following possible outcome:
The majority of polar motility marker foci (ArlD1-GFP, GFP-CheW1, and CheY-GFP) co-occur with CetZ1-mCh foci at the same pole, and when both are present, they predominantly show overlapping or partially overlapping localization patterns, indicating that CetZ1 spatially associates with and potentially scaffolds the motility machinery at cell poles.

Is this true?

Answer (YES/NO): NO